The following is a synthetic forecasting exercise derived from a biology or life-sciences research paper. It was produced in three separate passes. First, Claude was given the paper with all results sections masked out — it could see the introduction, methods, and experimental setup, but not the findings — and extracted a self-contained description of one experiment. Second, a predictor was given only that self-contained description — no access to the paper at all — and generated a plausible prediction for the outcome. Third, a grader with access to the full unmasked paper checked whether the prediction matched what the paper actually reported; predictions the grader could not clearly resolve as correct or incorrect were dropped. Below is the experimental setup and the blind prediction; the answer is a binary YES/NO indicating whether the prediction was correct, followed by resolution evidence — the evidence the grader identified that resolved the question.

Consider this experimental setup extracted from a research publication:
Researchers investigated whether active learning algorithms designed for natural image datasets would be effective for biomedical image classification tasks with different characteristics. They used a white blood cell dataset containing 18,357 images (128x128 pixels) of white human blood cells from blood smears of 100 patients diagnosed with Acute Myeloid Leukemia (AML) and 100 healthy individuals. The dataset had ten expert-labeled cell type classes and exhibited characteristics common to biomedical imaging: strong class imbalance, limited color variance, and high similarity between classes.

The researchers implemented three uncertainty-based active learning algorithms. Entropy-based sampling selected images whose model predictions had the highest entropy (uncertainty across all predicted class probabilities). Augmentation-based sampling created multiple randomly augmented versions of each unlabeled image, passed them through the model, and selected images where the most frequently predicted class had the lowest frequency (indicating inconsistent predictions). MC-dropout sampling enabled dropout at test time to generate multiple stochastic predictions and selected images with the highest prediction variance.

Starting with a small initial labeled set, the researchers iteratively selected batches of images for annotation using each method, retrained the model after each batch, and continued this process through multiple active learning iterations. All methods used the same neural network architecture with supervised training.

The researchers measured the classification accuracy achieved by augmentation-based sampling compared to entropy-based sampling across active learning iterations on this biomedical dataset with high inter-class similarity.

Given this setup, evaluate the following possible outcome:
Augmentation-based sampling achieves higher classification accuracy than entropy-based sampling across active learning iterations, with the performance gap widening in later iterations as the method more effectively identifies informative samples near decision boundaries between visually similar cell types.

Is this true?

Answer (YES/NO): NO